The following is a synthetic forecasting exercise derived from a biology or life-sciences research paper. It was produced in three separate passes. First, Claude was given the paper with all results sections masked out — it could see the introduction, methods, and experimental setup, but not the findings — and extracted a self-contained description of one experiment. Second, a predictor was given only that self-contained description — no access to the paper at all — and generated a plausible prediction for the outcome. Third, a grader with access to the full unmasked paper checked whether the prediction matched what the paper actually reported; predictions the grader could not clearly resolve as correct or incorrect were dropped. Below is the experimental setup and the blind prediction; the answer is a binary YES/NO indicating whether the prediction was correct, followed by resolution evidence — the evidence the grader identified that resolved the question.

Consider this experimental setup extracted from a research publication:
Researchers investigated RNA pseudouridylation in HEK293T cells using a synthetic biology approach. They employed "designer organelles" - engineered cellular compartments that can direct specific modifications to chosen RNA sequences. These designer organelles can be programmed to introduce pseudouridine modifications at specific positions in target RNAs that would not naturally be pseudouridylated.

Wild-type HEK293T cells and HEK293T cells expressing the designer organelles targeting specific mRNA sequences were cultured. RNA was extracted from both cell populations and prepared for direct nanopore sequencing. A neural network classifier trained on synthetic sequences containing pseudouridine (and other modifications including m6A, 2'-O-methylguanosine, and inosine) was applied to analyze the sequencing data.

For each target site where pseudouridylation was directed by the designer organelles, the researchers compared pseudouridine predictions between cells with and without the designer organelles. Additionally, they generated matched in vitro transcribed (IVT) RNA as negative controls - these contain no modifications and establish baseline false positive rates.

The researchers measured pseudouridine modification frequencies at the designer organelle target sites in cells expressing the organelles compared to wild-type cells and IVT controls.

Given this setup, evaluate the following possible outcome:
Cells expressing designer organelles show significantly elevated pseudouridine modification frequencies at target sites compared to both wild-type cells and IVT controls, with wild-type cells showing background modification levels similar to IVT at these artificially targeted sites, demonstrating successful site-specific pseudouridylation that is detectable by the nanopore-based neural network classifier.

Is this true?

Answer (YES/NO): YES